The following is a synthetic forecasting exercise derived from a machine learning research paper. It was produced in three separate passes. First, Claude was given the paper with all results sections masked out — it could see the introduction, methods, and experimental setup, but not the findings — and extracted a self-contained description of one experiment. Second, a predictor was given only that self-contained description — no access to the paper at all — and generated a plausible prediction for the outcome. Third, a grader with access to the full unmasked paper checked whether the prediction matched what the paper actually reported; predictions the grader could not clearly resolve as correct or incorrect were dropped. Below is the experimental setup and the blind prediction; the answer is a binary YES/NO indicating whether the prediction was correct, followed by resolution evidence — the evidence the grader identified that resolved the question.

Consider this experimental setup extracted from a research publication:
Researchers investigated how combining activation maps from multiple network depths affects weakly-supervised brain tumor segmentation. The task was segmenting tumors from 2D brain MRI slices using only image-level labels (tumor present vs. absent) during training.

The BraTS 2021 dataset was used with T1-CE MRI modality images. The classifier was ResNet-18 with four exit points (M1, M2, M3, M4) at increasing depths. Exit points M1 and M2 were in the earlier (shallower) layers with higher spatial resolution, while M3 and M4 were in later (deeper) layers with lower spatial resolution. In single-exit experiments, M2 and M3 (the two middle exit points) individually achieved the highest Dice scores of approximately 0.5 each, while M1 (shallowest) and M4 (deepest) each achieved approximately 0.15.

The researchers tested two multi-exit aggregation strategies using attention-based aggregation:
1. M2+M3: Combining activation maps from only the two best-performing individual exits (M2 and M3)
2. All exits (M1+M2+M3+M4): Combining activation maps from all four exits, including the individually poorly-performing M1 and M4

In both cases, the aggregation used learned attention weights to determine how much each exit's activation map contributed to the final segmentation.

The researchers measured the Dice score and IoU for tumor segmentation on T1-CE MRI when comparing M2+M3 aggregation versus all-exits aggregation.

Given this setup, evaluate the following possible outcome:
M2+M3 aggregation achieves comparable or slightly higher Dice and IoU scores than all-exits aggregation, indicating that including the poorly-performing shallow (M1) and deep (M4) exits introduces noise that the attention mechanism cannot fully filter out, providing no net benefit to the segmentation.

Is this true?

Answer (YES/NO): NO